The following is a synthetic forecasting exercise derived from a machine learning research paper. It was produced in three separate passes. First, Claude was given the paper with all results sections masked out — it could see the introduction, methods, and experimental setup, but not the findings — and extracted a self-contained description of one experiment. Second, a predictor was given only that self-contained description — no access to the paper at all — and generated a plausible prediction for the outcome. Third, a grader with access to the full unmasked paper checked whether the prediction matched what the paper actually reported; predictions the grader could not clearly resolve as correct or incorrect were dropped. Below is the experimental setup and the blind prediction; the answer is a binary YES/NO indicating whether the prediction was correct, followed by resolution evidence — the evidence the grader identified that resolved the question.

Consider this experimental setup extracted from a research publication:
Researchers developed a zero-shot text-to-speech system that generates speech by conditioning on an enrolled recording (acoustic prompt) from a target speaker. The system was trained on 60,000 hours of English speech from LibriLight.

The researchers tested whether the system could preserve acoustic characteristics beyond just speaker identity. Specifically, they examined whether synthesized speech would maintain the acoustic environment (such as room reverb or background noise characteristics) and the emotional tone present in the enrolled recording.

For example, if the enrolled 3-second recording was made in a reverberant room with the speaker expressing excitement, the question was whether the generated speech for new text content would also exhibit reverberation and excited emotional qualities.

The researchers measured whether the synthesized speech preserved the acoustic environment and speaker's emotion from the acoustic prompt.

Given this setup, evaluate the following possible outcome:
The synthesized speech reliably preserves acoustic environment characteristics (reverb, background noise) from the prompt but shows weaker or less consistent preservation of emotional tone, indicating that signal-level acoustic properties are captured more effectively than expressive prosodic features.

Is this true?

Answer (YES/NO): NO